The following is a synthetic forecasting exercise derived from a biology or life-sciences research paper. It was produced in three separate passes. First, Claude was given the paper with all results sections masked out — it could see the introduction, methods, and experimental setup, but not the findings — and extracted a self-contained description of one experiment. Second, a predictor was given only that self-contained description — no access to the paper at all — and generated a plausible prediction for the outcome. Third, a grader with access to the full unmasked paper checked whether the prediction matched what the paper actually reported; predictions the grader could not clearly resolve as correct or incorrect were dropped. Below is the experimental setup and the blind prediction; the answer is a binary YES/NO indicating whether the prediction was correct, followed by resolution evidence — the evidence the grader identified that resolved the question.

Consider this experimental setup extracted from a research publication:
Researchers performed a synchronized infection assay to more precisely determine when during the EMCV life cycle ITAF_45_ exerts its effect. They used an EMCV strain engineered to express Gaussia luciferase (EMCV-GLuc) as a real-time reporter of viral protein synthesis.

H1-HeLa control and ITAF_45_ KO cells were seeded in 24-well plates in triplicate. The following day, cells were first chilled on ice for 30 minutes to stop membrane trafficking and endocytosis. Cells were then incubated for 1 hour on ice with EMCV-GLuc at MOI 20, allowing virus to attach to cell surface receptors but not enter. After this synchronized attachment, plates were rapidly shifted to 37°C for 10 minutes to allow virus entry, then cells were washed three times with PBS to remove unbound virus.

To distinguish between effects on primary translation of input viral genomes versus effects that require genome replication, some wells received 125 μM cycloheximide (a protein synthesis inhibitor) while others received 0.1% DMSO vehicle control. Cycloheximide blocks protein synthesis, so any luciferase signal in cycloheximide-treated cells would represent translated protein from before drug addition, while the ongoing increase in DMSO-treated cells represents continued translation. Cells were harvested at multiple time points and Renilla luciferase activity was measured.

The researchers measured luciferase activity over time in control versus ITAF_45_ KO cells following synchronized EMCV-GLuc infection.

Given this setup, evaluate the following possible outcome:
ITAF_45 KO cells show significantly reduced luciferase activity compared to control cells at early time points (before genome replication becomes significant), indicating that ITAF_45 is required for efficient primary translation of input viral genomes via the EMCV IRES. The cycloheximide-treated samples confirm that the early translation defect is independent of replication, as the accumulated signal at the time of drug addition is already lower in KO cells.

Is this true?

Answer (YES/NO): NO